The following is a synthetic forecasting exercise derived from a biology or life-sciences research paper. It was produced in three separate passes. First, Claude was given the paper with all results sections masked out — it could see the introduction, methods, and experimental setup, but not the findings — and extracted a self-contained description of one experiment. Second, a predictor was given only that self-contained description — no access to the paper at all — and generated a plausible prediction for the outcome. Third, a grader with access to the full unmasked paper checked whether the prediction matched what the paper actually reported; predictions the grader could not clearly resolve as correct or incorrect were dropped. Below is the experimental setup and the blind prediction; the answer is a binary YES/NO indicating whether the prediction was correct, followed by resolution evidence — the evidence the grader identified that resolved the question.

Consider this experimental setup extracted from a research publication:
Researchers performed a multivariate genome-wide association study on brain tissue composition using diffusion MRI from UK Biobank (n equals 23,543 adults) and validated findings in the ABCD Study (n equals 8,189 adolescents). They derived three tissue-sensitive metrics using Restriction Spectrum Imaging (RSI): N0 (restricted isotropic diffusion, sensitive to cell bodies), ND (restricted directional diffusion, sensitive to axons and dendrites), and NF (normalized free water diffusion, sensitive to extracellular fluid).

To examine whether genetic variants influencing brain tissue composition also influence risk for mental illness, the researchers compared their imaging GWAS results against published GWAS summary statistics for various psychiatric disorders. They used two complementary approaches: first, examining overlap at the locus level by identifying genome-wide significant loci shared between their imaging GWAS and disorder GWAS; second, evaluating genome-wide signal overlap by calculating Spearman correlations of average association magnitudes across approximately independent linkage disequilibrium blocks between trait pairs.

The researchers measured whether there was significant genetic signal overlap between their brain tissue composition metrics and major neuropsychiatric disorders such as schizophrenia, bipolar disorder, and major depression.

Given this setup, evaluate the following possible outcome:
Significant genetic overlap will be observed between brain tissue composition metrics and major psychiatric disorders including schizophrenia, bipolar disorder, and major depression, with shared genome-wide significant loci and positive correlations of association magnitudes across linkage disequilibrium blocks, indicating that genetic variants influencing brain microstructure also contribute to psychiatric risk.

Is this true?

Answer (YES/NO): NO